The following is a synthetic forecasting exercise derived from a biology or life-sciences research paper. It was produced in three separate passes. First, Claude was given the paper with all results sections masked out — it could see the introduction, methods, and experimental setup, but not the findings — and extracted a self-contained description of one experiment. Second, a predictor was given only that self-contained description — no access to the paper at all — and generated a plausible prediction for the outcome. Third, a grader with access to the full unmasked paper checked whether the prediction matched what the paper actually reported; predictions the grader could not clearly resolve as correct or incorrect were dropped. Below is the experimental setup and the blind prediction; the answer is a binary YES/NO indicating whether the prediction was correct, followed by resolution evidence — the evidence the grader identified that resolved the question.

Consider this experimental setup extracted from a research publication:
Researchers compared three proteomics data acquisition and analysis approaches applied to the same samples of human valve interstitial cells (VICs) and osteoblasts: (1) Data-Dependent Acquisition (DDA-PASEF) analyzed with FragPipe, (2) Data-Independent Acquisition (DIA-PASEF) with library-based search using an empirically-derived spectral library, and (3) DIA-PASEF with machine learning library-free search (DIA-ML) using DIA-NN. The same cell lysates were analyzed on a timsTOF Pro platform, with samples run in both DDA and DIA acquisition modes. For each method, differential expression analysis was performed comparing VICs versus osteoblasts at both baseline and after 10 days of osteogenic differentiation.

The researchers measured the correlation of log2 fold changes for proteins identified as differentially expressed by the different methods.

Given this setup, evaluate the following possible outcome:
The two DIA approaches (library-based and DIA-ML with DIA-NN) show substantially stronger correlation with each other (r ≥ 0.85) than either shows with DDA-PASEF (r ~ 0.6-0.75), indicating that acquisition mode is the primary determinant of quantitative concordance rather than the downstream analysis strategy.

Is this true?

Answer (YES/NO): NO